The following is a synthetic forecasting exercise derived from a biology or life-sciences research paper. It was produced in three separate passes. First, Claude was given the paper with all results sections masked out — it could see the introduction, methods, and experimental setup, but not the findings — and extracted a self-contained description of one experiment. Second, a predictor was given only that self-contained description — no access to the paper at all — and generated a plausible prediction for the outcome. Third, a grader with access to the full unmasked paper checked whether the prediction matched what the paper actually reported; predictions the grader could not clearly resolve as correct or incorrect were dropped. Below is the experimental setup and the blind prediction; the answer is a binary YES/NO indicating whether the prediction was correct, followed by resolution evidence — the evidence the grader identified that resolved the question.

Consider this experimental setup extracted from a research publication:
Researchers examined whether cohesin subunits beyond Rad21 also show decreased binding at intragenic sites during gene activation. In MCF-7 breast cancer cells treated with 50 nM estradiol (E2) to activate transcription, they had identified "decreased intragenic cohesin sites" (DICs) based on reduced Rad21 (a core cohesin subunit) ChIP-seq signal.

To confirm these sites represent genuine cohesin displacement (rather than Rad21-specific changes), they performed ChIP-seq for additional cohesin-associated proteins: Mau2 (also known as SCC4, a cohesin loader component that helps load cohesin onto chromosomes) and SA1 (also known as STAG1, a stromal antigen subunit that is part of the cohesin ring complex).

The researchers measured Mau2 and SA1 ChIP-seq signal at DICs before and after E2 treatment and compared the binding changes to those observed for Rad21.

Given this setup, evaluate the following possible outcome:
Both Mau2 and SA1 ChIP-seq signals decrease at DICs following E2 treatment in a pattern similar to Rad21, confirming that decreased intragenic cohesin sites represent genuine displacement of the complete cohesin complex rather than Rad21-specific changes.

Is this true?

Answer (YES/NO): NO